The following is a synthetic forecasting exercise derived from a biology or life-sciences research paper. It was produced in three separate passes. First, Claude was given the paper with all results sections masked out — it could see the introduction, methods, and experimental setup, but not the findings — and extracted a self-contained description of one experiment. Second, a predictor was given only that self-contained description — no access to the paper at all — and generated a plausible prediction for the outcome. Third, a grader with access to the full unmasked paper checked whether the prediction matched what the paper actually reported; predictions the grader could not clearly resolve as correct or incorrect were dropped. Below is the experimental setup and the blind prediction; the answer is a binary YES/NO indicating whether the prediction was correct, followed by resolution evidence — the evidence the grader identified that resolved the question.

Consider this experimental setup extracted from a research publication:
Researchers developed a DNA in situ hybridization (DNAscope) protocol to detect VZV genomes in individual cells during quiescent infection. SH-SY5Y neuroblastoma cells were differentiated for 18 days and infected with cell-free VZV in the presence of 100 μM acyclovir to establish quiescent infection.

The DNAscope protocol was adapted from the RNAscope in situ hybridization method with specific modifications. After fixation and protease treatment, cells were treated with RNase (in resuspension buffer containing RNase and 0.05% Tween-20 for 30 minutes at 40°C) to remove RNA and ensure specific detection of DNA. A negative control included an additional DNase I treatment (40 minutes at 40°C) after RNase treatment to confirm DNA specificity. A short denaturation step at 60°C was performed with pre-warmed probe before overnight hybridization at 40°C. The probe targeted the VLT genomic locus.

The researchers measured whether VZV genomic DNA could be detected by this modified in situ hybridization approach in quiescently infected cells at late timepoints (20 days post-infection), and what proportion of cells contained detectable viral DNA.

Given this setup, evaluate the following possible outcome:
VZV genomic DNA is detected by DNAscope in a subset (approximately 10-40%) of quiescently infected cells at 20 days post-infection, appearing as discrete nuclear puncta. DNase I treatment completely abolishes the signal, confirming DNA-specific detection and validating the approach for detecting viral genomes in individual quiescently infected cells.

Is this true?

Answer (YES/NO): NO